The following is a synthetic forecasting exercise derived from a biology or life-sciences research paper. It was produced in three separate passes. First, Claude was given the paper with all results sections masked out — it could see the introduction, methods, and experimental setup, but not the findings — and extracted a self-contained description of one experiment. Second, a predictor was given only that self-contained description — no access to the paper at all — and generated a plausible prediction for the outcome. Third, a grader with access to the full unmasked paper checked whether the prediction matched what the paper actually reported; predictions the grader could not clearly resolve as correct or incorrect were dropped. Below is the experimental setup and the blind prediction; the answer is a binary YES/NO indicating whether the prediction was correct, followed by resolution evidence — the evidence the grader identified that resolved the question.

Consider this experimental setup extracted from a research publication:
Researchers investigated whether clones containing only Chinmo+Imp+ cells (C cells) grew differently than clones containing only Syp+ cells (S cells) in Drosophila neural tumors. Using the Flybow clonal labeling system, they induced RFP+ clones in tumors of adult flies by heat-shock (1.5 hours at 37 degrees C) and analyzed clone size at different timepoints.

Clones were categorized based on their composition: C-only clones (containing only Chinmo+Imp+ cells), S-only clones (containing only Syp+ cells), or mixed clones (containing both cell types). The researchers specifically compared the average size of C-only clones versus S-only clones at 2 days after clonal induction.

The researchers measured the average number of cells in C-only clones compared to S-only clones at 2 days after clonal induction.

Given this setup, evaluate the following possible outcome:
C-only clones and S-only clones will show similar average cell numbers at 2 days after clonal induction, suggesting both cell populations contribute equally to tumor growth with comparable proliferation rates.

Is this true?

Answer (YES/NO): NO